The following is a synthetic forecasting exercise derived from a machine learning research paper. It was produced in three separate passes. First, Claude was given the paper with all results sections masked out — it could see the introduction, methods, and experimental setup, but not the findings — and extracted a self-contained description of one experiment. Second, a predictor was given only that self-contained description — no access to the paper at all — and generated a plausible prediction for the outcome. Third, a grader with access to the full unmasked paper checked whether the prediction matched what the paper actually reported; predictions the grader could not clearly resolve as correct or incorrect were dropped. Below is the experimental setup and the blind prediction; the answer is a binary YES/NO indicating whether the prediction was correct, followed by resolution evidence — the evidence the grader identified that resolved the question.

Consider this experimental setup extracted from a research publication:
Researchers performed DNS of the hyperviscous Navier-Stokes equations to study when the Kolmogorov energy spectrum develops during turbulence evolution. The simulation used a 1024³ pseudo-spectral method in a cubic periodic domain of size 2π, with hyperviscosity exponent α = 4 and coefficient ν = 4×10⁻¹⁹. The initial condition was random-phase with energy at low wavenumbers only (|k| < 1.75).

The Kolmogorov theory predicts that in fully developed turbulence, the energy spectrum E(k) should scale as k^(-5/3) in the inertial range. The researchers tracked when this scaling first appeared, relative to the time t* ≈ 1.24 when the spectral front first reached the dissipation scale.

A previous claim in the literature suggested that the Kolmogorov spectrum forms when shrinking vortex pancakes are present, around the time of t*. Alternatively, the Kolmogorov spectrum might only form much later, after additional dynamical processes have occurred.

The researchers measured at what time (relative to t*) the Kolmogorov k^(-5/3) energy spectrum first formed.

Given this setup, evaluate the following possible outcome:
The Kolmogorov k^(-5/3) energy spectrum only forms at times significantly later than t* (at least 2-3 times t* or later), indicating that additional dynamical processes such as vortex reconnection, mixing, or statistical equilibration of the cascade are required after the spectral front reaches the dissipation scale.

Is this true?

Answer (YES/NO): YES